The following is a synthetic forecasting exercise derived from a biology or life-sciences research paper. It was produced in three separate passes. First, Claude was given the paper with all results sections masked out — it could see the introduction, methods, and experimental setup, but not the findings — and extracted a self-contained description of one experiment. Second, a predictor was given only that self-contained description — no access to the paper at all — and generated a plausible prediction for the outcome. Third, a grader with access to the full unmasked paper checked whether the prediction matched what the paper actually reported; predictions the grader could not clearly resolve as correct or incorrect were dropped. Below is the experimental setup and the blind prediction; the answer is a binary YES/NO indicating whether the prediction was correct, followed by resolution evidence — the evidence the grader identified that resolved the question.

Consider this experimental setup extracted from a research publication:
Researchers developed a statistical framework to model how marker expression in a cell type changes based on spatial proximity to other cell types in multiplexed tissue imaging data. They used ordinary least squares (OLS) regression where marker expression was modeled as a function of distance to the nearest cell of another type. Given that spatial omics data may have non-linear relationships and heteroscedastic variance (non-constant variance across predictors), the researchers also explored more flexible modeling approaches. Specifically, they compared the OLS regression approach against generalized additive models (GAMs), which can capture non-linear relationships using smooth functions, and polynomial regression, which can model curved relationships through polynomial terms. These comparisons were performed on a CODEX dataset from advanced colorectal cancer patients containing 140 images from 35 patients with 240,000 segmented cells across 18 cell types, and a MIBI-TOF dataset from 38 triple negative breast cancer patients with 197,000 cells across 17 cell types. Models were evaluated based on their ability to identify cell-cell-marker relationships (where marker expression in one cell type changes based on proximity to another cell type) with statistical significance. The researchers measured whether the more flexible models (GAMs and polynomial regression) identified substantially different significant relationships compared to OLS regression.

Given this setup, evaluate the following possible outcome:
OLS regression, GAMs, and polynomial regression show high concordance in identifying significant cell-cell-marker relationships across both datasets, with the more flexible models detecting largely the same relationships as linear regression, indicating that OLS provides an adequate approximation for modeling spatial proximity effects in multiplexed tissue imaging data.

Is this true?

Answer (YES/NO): YES